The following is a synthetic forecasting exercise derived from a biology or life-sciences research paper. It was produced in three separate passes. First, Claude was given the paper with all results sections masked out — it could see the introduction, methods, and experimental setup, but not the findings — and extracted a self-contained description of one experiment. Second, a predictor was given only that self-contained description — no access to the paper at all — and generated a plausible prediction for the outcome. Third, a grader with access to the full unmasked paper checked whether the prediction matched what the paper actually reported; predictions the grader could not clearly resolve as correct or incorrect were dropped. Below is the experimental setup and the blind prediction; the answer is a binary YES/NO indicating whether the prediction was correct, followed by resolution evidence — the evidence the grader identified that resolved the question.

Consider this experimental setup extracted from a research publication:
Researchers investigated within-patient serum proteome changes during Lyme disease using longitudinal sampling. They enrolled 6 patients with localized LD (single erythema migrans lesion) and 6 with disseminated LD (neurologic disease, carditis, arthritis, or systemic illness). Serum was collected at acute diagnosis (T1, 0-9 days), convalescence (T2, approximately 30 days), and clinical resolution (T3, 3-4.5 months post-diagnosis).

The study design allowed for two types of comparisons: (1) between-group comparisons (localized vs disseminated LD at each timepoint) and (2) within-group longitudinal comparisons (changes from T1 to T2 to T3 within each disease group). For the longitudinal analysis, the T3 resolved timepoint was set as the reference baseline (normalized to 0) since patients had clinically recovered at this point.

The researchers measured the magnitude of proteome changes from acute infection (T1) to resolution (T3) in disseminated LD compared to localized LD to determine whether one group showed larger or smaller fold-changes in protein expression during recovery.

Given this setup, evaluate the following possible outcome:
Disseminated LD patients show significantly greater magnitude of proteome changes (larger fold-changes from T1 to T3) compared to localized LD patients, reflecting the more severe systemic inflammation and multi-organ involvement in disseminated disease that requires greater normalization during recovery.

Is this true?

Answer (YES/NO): YES